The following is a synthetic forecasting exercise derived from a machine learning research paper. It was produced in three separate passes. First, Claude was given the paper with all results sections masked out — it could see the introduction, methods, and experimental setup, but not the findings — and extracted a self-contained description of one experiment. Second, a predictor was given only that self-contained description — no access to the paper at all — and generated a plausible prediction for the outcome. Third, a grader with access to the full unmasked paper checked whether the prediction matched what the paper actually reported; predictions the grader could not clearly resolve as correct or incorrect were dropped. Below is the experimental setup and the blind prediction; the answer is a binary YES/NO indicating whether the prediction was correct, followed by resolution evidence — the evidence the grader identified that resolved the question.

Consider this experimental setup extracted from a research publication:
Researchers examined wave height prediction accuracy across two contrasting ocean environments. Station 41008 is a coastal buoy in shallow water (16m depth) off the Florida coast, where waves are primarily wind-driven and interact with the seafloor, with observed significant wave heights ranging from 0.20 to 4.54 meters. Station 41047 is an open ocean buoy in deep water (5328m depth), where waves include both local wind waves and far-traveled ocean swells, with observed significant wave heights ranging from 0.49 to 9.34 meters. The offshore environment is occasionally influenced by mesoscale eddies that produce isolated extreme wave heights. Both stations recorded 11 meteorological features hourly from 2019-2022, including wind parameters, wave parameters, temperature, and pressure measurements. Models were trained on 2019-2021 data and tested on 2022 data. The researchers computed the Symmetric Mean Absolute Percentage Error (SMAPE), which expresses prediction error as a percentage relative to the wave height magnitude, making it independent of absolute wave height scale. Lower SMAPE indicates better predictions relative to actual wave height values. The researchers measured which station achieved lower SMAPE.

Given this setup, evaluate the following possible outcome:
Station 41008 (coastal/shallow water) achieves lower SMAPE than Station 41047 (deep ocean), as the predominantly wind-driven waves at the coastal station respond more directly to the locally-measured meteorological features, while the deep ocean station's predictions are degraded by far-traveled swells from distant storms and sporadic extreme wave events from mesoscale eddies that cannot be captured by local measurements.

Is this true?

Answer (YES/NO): YES